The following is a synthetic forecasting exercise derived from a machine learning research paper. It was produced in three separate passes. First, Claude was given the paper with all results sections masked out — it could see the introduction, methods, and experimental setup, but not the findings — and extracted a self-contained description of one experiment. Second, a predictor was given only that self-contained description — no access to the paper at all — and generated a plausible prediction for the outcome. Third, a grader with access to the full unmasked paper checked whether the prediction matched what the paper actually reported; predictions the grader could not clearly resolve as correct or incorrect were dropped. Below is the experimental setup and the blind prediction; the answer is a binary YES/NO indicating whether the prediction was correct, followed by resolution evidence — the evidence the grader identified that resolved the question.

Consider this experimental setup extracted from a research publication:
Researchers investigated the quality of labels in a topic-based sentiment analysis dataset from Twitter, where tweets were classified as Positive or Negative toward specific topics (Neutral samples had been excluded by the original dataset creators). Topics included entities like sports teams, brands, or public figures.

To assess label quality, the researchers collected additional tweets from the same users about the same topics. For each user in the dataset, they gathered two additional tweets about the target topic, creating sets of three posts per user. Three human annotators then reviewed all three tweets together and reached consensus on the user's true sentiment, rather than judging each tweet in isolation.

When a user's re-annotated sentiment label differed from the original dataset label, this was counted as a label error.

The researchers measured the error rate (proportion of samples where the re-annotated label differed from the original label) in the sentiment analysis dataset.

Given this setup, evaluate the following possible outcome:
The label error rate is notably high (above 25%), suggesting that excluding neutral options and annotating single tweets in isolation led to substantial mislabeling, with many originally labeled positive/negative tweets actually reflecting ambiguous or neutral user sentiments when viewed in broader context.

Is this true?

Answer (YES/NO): NO